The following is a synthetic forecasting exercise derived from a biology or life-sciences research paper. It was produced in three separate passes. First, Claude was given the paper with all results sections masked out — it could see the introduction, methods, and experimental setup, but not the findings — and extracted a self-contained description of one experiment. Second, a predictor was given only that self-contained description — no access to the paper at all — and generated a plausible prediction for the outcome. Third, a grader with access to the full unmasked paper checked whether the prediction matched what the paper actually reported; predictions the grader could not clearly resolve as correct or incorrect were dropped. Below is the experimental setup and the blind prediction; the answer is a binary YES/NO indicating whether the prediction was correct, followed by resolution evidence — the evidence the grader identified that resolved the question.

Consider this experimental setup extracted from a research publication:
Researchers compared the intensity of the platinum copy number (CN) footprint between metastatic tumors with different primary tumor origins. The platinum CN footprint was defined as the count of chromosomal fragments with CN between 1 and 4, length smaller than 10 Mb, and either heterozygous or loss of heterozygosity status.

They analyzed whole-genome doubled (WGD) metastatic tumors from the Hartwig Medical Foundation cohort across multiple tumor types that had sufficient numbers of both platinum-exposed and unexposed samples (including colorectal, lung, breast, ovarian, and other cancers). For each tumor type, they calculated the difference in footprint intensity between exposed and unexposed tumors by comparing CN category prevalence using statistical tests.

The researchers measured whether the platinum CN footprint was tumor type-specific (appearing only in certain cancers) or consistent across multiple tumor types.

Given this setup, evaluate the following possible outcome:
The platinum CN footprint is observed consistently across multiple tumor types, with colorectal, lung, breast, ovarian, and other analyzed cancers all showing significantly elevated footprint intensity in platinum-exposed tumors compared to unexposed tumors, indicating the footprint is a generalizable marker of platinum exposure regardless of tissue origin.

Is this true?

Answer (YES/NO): NO